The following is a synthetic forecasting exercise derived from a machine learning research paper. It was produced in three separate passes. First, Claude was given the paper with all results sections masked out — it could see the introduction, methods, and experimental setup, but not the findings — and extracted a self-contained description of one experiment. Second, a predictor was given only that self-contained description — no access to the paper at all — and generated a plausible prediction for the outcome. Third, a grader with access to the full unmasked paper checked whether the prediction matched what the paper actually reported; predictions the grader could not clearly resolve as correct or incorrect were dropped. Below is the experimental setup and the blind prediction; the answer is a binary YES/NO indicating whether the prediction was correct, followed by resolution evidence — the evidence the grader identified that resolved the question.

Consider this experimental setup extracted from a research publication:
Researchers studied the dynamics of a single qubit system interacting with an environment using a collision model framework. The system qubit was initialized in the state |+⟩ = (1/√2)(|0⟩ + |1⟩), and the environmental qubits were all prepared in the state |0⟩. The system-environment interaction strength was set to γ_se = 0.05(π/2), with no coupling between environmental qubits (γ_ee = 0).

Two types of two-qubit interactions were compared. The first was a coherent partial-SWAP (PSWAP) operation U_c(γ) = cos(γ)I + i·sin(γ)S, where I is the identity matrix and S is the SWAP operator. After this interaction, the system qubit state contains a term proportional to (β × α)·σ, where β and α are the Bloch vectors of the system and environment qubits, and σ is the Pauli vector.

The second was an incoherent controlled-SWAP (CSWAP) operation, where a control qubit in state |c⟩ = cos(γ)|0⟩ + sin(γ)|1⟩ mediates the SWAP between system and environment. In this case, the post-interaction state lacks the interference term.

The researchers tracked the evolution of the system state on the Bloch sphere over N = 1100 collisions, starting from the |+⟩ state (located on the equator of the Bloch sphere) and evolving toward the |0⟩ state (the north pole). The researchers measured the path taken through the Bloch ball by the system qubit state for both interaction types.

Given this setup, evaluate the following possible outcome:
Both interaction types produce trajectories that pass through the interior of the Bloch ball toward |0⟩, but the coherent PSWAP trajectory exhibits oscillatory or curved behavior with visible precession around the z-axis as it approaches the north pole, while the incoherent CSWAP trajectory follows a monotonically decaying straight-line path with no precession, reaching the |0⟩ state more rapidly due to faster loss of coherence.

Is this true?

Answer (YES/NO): NO